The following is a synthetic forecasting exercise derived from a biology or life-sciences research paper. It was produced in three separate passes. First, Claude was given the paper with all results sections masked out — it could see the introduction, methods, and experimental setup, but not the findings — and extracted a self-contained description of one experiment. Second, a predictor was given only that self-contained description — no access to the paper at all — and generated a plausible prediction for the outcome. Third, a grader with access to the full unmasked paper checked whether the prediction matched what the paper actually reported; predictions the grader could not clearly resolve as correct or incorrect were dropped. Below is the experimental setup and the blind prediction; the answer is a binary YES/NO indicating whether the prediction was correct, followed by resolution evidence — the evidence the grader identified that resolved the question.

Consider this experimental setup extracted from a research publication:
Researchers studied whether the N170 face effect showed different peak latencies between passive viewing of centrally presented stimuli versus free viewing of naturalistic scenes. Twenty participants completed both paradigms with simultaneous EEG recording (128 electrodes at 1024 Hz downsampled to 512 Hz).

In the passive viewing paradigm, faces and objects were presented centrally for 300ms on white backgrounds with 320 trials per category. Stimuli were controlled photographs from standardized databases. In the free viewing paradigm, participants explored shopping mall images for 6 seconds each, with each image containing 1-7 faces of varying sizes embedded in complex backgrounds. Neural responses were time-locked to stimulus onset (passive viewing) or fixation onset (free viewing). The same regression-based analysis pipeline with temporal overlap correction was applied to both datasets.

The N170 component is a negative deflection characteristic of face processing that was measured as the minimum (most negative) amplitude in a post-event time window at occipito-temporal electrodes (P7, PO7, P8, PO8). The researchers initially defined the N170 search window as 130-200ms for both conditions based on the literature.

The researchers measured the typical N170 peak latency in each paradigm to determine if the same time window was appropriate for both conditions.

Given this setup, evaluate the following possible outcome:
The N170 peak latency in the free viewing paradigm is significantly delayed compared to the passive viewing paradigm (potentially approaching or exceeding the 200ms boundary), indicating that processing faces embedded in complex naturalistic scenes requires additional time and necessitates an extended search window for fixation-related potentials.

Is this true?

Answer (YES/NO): NO